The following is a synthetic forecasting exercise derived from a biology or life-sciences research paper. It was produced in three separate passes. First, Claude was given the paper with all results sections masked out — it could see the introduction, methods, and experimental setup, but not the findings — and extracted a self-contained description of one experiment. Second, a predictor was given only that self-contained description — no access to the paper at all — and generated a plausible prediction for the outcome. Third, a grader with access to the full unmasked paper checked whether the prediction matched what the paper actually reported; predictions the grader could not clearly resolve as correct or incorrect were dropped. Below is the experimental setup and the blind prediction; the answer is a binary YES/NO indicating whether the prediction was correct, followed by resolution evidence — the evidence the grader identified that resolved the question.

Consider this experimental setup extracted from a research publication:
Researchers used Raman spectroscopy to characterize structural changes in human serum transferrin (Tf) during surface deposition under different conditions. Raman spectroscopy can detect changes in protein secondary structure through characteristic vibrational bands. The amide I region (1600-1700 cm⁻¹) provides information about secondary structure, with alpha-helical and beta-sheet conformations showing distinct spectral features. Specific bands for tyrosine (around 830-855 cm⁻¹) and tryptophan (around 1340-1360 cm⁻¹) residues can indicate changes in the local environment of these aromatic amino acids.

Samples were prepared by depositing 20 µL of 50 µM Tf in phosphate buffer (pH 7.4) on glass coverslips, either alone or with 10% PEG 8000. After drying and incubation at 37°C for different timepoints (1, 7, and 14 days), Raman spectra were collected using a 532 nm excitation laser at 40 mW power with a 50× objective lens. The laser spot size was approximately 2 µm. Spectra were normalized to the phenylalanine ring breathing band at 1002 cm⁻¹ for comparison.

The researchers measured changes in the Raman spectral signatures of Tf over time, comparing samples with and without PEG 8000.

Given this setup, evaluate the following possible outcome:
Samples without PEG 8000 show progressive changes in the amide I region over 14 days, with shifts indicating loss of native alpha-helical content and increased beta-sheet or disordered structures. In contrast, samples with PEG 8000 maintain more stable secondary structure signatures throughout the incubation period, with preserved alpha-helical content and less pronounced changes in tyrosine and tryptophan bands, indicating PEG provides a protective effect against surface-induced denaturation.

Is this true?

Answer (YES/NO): NO